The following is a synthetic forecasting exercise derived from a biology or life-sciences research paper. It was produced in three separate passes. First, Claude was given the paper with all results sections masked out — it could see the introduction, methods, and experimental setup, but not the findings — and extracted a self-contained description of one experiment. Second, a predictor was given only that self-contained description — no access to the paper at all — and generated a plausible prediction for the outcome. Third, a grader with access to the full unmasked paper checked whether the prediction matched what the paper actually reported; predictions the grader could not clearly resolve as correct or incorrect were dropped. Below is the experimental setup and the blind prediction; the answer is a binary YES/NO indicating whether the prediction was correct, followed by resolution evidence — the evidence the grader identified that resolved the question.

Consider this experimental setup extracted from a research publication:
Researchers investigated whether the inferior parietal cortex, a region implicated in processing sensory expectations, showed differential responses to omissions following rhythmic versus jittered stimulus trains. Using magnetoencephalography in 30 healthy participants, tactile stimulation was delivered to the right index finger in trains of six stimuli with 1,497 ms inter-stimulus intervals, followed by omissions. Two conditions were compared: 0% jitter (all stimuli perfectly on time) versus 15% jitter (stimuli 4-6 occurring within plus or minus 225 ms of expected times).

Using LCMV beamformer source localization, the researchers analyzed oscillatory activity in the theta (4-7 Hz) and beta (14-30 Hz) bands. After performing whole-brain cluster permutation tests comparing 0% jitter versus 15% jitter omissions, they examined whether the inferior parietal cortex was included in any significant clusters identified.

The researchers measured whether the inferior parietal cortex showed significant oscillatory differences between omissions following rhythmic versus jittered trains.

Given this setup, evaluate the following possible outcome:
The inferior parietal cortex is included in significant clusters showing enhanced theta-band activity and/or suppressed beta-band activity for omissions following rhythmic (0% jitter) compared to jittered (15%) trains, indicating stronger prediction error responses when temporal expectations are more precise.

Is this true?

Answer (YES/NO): NO